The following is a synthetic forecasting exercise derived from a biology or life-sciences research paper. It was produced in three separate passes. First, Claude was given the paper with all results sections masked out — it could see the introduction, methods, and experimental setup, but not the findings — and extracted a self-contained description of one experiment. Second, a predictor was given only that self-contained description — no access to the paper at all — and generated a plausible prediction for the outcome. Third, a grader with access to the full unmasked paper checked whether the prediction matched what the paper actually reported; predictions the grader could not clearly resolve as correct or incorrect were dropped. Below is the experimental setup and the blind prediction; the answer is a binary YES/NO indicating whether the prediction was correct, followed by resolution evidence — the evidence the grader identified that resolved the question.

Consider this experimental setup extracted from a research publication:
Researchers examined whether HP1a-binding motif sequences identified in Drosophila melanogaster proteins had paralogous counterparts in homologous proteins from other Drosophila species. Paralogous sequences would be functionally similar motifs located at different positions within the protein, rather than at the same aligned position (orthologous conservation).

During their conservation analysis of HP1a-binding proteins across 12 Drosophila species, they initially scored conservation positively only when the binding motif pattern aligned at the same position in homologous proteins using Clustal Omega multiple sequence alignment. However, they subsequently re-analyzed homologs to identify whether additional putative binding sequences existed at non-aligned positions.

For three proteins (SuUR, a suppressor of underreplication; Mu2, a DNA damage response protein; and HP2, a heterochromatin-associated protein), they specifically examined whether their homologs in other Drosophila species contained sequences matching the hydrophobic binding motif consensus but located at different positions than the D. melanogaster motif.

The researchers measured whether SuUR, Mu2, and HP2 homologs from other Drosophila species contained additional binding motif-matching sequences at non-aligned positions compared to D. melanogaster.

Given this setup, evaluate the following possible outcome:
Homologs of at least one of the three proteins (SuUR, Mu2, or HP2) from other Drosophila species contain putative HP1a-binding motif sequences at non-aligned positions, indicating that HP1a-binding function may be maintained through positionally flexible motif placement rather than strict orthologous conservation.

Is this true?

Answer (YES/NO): YES